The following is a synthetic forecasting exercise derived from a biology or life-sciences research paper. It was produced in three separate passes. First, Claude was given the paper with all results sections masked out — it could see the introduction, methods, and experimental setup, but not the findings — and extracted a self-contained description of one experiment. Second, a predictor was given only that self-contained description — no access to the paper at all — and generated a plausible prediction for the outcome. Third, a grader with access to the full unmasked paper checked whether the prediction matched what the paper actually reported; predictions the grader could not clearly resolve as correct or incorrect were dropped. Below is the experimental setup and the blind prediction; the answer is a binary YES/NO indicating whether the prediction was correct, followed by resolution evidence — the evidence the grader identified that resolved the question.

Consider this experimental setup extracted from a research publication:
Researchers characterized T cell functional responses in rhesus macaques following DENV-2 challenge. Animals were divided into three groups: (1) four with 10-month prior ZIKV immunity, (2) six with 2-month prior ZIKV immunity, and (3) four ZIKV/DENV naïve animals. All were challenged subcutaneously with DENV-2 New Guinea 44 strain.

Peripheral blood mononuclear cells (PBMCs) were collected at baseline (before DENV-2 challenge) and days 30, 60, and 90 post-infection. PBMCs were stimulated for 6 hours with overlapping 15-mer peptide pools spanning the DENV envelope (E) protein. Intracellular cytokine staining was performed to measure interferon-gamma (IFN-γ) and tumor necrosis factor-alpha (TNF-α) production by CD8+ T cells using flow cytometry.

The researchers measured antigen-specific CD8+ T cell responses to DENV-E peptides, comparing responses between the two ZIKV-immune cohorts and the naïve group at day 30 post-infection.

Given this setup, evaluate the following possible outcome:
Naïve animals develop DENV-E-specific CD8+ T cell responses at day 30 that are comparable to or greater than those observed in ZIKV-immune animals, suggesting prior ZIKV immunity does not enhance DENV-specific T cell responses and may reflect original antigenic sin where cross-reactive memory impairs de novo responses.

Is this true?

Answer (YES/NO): NO